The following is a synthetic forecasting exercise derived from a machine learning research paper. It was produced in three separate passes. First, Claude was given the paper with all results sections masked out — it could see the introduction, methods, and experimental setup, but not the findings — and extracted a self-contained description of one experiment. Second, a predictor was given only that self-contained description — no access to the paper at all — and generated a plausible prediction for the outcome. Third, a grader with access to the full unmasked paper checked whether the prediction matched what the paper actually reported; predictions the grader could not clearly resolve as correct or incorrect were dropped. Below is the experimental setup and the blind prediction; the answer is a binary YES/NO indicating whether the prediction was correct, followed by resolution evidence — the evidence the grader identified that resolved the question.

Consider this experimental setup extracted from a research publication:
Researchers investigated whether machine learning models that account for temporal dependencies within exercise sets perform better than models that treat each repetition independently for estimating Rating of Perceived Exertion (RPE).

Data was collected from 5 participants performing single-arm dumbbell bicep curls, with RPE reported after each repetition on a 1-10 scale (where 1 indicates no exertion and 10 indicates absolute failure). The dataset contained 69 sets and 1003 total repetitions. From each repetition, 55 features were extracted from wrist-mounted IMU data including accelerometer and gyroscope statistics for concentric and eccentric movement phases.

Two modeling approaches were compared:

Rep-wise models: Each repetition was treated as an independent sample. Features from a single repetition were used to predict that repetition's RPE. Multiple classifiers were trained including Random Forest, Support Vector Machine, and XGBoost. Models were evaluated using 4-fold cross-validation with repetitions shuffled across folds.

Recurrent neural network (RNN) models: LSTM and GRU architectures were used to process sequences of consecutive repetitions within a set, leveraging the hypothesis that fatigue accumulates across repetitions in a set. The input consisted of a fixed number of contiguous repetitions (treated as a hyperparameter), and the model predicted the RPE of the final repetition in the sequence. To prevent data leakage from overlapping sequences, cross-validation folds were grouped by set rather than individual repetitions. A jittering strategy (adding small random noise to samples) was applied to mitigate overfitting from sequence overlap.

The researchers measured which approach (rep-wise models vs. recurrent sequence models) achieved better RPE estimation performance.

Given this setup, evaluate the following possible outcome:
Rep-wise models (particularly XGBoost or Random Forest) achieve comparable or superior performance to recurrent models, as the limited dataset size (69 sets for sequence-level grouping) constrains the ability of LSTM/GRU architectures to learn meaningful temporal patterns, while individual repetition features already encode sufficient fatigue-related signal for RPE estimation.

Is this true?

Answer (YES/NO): YES